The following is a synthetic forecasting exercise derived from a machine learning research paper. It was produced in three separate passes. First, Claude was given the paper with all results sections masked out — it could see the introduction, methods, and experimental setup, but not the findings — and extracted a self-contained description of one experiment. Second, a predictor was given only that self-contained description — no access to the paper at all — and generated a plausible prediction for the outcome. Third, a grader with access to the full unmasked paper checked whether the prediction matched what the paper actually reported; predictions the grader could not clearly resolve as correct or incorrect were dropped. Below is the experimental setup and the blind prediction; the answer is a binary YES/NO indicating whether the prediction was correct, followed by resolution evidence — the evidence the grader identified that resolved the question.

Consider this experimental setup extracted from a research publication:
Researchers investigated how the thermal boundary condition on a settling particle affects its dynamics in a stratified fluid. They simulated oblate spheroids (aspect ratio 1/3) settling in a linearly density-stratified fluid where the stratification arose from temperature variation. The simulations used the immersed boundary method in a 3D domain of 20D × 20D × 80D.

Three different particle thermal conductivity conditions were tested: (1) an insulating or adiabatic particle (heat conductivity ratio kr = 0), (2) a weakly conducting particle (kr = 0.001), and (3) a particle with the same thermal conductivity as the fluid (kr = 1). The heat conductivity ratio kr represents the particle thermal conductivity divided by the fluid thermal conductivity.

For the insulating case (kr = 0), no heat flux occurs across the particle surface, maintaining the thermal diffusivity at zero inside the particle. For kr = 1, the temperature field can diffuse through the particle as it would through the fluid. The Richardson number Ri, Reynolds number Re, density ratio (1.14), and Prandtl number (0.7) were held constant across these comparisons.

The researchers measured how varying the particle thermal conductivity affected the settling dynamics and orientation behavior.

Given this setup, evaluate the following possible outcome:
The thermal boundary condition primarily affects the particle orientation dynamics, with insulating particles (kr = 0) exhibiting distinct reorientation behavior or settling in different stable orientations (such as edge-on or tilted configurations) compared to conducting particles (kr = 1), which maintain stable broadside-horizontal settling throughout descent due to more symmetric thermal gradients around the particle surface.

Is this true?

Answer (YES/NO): NO